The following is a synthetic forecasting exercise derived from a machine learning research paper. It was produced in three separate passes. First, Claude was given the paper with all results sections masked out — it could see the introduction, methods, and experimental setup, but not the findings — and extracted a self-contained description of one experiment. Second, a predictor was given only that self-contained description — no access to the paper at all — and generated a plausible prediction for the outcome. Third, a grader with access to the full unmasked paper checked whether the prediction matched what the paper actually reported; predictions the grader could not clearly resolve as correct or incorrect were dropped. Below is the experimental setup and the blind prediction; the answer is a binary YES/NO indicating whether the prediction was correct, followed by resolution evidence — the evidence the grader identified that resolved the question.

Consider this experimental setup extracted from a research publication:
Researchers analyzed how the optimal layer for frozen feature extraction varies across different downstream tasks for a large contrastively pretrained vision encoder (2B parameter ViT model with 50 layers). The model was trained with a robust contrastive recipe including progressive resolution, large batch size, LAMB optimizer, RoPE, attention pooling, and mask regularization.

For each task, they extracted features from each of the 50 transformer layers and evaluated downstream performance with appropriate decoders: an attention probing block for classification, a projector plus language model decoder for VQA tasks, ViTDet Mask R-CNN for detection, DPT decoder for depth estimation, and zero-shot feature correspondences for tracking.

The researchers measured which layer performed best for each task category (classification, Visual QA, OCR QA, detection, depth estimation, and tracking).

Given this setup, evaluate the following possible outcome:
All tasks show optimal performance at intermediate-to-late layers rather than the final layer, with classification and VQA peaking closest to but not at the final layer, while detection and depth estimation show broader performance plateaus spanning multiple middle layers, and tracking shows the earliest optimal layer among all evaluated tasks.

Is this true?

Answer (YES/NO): NO